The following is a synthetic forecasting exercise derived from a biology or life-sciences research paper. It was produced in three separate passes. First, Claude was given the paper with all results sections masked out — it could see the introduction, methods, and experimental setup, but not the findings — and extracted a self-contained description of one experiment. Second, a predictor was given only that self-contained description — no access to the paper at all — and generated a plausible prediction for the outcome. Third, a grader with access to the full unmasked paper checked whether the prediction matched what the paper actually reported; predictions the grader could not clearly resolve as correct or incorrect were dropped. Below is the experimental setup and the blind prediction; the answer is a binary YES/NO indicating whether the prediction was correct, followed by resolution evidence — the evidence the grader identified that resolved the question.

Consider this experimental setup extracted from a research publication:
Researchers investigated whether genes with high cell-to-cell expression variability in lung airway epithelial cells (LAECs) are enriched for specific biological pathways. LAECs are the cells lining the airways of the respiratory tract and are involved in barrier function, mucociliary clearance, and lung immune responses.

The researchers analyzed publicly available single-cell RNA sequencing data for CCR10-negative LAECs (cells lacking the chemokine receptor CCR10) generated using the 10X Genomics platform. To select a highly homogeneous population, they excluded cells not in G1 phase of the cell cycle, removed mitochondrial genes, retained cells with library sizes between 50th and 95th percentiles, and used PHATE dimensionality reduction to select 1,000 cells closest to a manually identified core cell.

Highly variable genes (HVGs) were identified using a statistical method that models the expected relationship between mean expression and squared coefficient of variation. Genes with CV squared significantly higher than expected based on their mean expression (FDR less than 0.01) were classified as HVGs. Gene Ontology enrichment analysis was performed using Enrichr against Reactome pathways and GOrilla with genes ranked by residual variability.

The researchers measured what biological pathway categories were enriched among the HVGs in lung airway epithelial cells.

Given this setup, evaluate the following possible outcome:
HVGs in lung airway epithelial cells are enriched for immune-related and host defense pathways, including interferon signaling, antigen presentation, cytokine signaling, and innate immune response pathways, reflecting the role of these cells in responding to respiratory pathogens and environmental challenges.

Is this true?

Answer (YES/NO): NO